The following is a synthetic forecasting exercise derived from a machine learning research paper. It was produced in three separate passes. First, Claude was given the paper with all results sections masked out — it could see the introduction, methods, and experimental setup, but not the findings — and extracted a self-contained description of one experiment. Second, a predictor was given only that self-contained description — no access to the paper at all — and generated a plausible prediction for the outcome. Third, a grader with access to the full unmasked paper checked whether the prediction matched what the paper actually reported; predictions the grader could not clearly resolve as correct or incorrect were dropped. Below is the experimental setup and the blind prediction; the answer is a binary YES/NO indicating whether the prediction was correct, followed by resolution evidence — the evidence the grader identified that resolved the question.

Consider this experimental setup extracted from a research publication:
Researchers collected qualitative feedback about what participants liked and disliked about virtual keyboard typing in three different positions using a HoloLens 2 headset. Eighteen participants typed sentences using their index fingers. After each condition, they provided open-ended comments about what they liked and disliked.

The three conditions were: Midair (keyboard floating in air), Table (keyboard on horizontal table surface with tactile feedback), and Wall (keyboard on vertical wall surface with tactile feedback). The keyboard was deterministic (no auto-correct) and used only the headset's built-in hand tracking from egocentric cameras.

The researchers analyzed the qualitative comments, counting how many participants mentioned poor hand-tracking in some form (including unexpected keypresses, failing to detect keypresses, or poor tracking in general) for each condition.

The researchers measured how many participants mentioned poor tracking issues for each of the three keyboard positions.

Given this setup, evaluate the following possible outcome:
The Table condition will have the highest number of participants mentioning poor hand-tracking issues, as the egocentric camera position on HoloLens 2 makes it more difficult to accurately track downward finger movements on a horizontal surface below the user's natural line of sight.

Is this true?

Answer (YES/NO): YES